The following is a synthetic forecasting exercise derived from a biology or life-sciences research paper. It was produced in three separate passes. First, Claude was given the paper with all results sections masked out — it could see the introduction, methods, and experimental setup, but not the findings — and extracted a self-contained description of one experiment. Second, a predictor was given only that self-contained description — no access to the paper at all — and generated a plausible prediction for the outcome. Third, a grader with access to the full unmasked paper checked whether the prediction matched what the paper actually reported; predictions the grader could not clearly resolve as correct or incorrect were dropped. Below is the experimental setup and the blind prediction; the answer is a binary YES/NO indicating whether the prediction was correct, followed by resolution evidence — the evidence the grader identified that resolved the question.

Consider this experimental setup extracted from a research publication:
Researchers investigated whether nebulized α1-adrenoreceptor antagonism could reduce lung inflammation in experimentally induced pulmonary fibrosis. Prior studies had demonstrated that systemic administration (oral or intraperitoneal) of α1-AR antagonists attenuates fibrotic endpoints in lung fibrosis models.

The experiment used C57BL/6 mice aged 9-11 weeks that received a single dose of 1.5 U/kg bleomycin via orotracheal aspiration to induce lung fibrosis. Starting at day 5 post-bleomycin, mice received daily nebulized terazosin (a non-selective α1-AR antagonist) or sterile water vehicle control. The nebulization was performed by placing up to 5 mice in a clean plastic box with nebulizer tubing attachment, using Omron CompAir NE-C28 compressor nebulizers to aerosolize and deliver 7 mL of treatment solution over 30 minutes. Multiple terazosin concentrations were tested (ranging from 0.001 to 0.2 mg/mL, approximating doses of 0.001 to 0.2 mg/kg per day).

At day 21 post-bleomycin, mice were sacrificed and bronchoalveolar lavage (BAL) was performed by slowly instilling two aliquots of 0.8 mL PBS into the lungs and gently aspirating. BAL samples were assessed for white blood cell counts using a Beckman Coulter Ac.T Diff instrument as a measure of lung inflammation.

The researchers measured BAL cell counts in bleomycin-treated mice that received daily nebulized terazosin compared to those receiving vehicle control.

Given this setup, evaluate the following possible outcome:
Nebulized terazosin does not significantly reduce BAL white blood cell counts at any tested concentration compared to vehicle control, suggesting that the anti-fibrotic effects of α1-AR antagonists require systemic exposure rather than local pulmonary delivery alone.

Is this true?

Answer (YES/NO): YES